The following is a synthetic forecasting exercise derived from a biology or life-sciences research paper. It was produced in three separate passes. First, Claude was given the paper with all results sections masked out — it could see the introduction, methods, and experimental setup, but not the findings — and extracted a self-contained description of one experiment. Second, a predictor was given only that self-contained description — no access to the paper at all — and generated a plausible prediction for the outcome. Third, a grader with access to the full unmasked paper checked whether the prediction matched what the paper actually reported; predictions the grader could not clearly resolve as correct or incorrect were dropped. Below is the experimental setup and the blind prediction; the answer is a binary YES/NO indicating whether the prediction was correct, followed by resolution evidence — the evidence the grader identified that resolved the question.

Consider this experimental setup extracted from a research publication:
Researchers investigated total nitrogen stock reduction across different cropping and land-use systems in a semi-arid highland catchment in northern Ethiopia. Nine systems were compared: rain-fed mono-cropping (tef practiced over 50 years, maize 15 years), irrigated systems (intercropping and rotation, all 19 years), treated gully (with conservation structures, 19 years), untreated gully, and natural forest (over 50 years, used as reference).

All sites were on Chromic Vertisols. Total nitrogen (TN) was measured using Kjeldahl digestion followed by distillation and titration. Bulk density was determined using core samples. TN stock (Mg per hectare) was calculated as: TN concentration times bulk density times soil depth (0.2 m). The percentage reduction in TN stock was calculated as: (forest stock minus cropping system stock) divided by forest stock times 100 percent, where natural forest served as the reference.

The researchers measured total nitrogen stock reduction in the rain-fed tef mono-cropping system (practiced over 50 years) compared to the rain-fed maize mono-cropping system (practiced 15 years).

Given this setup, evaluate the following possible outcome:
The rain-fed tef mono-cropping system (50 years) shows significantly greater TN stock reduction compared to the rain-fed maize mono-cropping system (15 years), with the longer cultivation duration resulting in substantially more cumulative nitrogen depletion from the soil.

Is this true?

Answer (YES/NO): NO